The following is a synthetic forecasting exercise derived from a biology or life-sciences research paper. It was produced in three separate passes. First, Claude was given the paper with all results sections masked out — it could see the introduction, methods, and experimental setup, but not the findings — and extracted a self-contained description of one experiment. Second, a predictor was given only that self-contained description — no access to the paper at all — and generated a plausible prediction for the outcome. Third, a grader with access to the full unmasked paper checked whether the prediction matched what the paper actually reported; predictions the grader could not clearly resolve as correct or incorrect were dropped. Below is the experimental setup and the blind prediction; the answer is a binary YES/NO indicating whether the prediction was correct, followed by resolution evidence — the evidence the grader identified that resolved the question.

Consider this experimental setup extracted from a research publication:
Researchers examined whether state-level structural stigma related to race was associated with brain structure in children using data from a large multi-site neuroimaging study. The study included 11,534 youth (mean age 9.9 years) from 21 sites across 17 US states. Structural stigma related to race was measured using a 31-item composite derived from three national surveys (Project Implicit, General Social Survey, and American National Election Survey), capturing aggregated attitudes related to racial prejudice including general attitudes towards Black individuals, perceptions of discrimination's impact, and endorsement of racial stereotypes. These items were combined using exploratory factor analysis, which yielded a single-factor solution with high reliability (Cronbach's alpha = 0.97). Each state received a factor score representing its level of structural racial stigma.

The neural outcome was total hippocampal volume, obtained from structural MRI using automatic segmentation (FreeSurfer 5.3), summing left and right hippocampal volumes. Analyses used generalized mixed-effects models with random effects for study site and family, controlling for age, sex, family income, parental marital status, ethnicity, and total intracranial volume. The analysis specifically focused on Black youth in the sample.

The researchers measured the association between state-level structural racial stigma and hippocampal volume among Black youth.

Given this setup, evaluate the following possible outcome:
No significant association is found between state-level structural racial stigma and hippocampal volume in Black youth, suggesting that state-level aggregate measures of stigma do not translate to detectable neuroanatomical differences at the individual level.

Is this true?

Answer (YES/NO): NO